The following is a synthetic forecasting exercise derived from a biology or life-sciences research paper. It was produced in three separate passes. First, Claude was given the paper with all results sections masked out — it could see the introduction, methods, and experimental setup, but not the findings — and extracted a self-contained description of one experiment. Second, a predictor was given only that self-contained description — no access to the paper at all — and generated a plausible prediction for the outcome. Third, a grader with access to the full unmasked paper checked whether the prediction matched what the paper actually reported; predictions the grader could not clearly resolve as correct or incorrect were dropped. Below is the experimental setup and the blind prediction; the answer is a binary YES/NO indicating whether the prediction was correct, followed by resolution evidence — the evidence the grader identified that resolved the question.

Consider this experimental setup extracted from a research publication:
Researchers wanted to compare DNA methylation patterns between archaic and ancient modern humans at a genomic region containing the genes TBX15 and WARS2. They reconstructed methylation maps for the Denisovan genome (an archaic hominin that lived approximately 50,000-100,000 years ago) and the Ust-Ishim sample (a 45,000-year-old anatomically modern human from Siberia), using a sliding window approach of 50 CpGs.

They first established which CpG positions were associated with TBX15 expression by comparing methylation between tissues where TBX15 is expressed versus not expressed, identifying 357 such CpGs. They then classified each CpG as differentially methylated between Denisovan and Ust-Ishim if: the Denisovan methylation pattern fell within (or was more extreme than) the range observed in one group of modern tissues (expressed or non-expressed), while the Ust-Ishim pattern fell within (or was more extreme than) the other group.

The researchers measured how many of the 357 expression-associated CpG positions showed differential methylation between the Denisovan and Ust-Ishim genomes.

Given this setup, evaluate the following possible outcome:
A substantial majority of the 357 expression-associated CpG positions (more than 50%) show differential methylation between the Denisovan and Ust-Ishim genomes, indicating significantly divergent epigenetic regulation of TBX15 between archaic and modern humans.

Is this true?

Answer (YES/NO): NO